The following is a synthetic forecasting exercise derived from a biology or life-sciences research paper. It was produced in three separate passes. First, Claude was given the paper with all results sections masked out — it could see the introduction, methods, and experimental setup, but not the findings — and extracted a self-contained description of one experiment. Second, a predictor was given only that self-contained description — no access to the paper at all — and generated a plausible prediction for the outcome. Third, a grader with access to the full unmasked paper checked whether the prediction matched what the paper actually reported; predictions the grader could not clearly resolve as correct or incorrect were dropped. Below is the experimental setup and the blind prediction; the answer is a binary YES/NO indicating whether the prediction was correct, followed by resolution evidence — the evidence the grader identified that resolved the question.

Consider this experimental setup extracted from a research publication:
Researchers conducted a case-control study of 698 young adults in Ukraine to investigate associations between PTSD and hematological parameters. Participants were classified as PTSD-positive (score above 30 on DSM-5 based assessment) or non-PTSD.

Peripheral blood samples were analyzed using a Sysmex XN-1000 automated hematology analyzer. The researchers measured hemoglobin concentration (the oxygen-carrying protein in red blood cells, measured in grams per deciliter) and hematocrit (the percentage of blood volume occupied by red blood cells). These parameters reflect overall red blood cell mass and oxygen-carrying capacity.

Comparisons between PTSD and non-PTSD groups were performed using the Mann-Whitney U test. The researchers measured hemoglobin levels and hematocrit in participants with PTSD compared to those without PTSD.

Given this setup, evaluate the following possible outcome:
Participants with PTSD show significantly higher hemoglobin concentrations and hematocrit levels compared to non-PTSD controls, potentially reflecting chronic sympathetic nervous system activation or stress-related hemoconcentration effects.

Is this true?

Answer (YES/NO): NO